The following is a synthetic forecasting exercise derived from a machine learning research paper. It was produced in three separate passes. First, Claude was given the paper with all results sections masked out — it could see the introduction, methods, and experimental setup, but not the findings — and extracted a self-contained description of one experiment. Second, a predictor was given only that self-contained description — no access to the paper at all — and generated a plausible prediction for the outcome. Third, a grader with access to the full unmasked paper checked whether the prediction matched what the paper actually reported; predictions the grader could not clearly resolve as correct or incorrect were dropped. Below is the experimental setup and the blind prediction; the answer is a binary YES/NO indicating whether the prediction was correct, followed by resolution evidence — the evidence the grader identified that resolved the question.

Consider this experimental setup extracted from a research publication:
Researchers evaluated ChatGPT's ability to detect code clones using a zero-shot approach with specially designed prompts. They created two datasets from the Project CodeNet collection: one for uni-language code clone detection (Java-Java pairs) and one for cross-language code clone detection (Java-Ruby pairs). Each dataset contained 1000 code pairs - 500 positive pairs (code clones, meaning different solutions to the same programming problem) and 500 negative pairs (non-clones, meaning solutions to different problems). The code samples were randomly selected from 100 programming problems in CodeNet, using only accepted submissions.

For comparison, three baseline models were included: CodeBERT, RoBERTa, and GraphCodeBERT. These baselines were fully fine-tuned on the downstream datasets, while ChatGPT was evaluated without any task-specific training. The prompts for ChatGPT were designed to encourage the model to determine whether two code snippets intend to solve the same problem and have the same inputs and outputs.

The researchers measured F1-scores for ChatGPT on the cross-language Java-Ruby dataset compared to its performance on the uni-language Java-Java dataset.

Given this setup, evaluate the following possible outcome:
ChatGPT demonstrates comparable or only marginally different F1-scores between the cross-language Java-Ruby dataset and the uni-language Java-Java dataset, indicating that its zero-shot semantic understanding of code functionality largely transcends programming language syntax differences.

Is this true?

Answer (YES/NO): YES